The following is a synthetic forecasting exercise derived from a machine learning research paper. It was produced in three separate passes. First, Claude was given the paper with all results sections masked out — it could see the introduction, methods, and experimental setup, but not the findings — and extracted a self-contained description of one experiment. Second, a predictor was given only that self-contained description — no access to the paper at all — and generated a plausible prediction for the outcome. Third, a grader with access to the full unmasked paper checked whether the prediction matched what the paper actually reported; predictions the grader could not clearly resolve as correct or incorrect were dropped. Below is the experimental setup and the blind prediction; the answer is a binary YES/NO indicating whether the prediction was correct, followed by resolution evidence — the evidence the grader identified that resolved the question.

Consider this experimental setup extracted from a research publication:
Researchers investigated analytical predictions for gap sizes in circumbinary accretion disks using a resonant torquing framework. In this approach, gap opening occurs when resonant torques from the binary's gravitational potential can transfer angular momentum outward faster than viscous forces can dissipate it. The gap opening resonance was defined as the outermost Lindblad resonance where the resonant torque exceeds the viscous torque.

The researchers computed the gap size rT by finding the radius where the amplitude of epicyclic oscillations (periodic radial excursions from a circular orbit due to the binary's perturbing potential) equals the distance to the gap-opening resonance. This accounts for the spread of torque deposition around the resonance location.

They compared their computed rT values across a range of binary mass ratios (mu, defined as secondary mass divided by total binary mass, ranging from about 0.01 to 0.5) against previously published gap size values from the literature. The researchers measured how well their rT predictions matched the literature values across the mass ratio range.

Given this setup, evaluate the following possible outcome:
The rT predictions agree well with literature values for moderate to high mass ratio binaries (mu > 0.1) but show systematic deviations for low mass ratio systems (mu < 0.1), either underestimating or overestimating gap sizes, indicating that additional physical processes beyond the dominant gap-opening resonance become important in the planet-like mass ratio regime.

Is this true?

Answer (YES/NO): NO